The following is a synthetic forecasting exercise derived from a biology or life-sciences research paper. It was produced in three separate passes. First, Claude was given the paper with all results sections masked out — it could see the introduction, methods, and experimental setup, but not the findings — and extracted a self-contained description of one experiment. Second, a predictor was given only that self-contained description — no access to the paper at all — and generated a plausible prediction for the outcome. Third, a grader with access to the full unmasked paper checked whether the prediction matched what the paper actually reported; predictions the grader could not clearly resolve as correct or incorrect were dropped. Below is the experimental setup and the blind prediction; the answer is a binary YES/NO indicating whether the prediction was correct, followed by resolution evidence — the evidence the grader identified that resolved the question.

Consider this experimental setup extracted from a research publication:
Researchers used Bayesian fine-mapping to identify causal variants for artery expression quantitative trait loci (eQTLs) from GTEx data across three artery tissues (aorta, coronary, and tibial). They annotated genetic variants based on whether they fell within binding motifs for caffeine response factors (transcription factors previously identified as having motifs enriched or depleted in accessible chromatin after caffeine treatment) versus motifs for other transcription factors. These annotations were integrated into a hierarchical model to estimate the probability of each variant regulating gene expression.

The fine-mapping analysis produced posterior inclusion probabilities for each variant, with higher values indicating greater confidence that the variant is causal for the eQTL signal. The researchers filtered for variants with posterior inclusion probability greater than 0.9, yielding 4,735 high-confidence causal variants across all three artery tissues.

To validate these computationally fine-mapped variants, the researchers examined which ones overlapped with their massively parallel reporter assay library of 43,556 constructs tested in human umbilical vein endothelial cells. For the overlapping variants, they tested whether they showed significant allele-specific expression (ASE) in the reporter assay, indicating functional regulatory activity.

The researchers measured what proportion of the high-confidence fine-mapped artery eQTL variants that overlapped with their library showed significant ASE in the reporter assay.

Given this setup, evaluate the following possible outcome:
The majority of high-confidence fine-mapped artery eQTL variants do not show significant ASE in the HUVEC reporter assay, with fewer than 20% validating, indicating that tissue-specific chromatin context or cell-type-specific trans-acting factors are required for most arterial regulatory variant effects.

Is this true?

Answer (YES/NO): NO